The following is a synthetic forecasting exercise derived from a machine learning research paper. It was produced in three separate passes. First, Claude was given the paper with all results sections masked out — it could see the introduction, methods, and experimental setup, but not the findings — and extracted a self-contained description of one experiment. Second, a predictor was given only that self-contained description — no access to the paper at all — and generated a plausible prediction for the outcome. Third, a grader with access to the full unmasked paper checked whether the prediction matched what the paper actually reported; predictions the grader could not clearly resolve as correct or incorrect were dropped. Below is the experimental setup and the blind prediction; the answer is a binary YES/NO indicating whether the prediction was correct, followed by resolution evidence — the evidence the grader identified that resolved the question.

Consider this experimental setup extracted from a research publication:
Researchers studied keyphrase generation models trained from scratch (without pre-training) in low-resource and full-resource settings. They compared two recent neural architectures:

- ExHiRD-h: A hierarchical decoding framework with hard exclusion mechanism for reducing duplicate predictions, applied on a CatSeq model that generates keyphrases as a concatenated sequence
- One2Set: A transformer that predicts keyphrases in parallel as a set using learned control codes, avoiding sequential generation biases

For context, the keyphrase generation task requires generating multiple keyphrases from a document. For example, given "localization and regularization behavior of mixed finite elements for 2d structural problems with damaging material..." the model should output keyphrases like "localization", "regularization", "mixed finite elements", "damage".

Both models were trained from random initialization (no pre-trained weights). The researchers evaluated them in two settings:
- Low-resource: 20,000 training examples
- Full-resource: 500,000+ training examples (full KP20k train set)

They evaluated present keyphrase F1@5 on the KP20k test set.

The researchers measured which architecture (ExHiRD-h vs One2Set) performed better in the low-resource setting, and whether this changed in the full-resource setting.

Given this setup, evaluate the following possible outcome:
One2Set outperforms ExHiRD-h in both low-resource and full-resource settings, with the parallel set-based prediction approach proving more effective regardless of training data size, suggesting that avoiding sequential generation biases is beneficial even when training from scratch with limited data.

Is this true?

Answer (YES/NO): NO